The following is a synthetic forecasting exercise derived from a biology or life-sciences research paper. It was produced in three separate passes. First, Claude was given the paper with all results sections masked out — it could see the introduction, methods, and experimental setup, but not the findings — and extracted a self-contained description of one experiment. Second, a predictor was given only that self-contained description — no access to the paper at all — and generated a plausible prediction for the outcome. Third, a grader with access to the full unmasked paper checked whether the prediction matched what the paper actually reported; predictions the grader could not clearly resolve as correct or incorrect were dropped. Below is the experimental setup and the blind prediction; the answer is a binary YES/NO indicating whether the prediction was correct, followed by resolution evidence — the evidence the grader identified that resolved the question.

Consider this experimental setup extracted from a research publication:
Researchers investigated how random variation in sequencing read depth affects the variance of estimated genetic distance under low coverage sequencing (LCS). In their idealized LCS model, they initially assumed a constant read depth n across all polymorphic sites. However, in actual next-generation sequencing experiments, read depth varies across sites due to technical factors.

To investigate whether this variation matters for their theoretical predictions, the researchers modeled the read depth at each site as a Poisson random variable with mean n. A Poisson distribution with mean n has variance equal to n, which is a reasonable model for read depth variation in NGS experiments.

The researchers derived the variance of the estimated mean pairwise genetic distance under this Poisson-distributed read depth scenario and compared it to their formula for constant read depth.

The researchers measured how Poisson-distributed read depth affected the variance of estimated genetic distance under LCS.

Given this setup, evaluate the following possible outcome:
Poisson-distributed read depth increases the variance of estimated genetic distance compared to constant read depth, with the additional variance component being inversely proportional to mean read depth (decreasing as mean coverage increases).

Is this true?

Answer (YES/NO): NO